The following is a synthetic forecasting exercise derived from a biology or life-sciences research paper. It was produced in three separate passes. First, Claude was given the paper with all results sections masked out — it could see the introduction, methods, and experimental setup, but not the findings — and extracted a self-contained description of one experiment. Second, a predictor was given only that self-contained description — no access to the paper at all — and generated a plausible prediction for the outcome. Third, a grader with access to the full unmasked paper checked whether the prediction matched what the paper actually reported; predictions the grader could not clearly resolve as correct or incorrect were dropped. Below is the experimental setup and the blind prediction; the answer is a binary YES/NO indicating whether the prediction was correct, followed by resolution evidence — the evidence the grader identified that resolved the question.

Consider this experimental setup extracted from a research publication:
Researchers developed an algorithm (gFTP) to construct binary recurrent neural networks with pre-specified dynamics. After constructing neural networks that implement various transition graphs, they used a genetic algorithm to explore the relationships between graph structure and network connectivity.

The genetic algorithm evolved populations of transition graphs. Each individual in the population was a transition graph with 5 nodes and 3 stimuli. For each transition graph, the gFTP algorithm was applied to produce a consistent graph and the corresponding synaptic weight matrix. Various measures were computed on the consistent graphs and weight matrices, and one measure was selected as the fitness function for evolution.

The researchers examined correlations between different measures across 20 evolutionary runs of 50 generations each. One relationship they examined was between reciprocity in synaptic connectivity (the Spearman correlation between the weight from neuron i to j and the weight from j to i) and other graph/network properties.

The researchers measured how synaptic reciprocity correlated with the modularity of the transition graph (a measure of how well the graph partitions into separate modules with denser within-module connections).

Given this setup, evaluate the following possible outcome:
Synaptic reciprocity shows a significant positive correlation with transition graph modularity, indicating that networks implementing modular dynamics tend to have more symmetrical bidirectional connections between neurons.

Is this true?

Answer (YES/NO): YES